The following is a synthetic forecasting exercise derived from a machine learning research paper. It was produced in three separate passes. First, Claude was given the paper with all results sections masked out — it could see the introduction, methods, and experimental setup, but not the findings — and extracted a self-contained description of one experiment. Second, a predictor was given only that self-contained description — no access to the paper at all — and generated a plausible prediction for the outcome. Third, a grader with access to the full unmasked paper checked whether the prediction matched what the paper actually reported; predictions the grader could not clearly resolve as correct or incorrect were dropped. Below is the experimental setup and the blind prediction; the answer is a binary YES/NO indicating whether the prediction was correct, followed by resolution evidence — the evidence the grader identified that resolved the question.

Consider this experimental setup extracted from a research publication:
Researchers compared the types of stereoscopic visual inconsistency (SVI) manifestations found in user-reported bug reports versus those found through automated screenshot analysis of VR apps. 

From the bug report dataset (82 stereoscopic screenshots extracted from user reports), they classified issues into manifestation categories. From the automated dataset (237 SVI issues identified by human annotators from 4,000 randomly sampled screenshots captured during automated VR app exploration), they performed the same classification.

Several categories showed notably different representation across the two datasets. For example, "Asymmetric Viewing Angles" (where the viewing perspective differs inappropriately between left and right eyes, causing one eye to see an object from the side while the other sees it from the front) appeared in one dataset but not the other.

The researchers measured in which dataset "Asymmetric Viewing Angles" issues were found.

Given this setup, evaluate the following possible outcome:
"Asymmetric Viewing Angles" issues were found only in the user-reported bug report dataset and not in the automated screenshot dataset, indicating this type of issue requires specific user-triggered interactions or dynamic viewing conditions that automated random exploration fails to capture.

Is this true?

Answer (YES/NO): NO